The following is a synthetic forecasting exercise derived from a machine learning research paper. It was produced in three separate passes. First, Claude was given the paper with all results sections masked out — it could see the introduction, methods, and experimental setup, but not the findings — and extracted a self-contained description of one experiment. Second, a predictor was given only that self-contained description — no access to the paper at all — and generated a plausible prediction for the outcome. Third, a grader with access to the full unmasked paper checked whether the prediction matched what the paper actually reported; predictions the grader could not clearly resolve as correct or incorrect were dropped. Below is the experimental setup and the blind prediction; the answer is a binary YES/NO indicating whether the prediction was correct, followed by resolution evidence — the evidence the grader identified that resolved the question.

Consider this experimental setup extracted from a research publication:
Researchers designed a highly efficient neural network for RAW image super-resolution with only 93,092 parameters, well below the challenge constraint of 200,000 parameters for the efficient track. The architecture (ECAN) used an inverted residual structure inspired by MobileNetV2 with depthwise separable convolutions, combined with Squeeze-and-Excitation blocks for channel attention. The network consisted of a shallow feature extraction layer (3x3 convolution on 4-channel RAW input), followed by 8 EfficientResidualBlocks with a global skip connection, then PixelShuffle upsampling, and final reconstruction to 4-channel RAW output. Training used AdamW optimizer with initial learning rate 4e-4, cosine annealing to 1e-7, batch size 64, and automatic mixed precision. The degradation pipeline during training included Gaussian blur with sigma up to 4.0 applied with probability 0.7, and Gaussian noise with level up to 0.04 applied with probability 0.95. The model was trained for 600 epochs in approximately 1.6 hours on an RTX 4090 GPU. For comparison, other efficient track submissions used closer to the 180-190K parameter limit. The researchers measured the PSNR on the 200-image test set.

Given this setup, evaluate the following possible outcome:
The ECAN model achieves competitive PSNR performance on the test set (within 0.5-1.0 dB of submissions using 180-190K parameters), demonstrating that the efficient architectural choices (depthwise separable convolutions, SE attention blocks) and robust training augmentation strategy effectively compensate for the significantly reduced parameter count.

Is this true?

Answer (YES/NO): NO